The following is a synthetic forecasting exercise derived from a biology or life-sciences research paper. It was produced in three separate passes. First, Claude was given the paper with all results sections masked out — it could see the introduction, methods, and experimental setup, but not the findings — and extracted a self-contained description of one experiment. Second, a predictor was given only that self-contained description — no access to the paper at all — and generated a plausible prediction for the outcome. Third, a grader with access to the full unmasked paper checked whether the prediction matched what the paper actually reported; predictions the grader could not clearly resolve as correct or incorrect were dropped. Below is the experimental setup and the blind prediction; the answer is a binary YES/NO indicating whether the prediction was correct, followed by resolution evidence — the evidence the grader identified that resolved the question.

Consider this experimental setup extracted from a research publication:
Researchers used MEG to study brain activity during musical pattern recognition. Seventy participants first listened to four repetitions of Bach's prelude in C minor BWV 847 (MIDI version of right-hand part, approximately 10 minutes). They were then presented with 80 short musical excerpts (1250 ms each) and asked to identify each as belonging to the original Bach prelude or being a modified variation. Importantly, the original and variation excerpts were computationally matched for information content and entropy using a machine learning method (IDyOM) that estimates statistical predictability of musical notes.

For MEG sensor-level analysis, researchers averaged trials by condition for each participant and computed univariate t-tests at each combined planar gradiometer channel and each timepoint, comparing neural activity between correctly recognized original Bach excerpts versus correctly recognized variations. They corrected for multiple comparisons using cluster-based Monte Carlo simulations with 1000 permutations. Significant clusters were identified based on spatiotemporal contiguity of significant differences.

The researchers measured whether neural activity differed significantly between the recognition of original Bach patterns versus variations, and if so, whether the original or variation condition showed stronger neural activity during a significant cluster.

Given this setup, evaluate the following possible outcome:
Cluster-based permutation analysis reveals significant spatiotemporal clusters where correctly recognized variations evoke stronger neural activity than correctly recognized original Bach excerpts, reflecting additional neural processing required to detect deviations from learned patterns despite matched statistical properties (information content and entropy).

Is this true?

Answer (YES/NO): YES